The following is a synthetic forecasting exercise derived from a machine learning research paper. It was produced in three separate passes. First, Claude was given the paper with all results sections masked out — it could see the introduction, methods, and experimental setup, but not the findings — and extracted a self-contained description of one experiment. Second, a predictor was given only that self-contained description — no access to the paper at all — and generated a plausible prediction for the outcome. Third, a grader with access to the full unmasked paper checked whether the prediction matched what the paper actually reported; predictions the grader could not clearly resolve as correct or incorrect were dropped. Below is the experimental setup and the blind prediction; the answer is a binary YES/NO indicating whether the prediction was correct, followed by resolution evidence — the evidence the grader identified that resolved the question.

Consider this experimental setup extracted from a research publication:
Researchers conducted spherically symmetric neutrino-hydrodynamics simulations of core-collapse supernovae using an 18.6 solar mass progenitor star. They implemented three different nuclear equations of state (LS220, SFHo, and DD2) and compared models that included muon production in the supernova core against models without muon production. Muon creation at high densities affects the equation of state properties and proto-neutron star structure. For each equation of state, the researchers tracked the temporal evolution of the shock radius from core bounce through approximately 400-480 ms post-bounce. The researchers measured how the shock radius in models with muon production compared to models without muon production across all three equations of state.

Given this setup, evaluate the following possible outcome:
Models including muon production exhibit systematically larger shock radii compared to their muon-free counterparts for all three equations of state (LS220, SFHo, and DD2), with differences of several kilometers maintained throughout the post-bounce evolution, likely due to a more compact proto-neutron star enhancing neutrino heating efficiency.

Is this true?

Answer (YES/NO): NO